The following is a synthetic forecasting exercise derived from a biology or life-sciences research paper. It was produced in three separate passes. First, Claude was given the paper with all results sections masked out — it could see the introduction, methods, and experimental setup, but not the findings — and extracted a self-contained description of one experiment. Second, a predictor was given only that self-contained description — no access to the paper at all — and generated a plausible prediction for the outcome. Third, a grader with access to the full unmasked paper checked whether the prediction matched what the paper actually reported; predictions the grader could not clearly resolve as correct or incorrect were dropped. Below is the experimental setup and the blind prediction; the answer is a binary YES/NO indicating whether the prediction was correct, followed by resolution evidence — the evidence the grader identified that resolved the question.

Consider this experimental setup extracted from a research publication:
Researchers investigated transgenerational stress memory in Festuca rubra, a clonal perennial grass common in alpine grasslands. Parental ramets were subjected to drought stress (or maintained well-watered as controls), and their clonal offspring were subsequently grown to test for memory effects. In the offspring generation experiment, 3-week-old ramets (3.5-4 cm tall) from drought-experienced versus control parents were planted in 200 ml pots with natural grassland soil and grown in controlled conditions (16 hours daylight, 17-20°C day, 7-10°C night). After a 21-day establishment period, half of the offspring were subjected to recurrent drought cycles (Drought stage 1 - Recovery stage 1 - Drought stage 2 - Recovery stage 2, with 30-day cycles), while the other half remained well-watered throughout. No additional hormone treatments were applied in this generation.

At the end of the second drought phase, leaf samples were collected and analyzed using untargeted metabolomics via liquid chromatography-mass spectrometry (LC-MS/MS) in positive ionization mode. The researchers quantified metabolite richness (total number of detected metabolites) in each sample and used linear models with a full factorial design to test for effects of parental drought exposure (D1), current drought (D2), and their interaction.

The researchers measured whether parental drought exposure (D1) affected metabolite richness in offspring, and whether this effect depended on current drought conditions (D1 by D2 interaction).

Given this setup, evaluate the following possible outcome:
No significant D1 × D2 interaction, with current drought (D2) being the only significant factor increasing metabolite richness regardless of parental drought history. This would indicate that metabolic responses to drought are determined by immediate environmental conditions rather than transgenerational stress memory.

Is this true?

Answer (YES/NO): NO